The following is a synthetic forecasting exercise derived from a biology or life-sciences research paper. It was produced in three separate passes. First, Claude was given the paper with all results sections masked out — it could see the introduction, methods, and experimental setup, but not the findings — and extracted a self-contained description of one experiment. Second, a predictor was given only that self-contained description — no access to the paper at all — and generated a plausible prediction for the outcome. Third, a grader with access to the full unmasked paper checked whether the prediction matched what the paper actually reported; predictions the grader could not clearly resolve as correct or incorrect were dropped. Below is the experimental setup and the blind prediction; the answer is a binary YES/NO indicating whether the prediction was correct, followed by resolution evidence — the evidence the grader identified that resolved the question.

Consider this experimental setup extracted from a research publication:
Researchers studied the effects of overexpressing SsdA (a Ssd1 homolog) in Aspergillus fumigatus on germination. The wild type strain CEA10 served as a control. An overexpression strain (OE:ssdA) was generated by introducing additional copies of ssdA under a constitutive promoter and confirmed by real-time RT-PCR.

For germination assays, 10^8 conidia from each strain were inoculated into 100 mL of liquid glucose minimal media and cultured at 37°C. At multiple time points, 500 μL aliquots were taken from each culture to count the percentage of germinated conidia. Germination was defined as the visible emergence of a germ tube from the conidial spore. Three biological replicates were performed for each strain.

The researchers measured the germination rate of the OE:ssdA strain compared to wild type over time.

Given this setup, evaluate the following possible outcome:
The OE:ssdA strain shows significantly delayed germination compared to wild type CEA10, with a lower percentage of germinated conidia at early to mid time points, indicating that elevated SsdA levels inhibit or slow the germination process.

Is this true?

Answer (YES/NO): YES